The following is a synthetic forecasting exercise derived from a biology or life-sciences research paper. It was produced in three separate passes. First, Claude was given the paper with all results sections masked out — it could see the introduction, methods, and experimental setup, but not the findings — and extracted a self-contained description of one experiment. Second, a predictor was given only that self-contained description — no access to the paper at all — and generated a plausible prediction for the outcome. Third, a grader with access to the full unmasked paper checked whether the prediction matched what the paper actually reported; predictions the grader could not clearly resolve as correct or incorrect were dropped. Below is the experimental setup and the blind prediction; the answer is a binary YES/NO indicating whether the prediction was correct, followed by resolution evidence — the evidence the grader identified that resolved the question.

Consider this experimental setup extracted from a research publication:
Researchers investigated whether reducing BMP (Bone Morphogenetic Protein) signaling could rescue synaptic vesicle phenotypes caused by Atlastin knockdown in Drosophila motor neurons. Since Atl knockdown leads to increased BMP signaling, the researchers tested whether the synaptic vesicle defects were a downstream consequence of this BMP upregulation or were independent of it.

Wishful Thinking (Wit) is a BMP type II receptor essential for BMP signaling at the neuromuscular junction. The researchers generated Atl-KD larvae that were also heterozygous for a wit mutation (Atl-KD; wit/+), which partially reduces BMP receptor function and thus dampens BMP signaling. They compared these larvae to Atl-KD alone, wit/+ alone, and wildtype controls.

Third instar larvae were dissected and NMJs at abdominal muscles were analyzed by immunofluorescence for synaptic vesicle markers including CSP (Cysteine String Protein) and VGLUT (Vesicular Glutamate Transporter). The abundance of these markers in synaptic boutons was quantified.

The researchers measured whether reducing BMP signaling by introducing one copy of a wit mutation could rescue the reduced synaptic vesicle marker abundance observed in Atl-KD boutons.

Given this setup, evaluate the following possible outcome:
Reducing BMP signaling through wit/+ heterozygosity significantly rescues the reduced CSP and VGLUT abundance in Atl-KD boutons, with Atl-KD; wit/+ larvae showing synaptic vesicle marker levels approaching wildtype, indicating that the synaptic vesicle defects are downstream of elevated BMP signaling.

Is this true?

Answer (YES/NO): YES